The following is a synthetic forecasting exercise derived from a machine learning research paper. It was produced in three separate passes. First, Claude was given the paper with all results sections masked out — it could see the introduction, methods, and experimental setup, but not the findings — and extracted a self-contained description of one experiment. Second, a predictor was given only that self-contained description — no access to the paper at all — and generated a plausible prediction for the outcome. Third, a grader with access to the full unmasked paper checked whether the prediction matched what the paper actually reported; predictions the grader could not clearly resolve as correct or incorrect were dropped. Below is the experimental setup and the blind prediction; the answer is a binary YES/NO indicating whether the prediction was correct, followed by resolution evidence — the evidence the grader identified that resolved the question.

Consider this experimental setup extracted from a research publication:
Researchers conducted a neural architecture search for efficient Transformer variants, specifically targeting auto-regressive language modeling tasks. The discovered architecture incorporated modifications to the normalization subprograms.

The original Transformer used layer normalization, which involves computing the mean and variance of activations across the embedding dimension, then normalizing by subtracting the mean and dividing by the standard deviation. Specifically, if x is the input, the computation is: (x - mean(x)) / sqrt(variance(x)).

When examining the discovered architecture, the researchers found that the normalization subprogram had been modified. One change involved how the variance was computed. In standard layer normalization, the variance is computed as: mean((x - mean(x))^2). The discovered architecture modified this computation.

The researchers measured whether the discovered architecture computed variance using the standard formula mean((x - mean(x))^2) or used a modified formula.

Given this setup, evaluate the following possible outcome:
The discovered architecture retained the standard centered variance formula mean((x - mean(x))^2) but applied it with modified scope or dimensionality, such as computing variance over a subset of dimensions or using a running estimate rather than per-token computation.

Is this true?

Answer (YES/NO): NO